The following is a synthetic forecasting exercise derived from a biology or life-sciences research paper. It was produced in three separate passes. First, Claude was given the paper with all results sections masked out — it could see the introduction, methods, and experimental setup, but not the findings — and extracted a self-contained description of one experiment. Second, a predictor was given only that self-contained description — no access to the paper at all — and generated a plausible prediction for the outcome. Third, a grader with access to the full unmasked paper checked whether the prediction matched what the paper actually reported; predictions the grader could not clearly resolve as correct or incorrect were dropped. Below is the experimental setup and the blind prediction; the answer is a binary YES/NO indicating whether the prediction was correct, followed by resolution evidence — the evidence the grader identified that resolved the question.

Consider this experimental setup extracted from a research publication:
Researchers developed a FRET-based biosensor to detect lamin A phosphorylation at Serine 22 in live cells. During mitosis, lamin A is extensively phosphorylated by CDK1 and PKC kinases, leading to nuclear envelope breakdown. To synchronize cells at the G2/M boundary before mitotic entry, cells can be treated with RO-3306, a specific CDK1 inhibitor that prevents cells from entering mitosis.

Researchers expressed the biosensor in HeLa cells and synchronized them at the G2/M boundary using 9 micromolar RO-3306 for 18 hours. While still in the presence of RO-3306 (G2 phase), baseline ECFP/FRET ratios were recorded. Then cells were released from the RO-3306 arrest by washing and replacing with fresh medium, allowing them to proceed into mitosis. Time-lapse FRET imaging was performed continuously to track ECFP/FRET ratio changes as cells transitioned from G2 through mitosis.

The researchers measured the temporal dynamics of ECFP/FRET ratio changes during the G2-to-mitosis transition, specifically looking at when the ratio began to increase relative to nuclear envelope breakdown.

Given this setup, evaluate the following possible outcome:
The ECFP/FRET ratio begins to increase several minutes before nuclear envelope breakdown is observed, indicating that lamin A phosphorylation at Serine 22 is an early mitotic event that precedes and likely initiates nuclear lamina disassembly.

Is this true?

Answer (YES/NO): NO